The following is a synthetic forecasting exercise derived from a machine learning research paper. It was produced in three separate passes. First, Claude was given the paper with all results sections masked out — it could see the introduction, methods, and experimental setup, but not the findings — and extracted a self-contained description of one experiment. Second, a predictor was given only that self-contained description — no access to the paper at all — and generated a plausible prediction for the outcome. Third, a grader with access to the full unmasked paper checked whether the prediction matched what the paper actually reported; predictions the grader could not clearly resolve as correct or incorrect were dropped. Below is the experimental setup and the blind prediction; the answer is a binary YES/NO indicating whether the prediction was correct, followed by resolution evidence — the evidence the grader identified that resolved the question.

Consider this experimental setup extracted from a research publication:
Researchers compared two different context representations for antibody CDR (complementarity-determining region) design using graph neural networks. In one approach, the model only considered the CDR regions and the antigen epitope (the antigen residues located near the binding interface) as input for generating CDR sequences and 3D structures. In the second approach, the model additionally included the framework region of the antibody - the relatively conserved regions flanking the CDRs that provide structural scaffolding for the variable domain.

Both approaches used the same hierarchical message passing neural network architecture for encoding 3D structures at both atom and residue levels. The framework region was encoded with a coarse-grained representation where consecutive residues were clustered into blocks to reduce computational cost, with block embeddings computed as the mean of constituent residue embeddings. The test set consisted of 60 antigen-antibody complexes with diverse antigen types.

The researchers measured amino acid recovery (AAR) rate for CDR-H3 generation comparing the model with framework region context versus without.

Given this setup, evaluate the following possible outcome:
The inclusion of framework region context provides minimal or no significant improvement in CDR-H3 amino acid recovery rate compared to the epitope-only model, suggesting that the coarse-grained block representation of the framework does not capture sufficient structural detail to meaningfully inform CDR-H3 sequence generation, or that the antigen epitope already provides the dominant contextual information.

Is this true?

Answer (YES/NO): NO